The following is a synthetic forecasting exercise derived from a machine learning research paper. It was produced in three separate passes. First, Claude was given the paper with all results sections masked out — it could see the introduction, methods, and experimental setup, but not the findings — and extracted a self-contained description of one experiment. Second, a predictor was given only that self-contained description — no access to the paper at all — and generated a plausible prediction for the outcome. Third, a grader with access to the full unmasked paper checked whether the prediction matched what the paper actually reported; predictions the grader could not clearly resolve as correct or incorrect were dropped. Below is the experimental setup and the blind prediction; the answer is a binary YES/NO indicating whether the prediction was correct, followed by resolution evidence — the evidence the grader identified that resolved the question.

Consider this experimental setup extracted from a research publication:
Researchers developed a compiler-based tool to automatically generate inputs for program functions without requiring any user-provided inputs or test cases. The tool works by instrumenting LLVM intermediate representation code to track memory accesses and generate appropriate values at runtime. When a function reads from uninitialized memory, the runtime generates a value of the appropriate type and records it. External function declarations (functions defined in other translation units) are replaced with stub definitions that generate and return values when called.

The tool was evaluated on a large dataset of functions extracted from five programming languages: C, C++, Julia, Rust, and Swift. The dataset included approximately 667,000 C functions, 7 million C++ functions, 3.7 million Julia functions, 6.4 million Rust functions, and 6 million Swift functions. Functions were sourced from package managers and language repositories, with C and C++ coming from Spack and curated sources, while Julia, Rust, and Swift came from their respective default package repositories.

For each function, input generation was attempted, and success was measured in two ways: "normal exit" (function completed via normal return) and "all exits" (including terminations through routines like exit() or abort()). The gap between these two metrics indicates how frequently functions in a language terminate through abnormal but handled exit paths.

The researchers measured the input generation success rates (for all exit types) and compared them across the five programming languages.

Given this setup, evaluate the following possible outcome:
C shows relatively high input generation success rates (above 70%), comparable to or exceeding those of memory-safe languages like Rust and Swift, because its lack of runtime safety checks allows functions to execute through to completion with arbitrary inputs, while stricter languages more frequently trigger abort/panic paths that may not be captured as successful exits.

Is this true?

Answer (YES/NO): YES